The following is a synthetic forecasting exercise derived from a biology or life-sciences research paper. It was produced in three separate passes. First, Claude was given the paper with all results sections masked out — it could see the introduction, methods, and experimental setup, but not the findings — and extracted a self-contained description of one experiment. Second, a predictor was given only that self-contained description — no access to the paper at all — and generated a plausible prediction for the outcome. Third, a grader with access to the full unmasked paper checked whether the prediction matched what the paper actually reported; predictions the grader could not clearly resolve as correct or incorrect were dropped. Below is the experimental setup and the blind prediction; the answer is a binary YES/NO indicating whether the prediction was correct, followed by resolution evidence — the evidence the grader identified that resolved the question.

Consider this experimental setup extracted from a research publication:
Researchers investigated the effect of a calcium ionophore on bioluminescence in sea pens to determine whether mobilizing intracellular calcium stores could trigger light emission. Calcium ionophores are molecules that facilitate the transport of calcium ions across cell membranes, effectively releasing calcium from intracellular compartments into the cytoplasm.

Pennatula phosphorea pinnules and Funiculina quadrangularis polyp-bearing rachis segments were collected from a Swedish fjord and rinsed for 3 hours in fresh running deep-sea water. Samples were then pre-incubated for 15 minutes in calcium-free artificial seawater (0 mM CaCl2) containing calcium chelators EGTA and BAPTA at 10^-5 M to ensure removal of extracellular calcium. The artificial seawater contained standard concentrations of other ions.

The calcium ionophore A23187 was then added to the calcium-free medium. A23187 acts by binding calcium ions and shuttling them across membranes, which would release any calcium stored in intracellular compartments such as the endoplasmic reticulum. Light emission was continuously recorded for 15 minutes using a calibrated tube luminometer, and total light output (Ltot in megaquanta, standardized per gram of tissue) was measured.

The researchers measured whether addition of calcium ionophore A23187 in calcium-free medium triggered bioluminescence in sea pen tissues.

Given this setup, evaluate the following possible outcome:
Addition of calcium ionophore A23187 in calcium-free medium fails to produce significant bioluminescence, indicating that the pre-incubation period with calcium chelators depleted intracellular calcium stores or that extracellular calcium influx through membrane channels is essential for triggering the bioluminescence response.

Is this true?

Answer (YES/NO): YES